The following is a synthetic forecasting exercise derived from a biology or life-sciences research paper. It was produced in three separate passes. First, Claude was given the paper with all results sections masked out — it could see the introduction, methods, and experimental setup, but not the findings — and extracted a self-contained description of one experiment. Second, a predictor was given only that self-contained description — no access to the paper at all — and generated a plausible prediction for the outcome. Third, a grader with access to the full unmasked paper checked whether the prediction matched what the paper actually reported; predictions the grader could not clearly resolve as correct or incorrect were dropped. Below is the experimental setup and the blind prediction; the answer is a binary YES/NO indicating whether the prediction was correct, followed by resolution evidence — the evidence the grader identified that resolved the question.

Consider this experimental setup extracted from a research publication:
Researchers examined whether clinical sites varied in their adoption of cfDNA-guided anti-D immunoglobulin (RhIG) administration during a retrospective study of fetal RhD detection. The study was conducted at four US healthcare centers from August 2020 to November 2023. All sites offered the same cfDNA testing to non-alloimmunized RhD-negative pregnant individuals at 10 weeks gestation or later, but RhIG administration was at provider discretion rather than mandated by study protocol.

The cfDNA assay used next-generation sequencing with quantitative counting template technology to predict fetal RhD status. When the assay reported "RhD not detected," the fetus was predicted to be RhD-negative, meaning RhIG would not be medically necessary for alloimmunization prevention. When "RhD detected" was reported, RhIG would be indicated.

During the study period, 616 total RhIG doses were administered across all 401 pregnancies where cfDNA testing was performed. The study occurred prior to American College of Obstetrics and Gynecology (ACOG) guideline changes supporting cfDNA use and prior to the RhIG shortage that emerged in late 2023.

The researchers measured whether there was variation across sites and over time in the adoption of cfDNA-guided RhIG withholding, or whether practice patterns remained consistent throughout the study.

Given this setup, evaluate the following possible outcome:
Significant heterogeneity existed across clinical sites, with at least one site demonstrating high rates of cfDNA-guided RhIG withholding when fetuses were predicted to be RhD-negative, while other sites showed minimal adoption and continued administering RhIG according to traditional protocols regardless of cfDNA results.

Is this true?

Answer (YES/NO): YES